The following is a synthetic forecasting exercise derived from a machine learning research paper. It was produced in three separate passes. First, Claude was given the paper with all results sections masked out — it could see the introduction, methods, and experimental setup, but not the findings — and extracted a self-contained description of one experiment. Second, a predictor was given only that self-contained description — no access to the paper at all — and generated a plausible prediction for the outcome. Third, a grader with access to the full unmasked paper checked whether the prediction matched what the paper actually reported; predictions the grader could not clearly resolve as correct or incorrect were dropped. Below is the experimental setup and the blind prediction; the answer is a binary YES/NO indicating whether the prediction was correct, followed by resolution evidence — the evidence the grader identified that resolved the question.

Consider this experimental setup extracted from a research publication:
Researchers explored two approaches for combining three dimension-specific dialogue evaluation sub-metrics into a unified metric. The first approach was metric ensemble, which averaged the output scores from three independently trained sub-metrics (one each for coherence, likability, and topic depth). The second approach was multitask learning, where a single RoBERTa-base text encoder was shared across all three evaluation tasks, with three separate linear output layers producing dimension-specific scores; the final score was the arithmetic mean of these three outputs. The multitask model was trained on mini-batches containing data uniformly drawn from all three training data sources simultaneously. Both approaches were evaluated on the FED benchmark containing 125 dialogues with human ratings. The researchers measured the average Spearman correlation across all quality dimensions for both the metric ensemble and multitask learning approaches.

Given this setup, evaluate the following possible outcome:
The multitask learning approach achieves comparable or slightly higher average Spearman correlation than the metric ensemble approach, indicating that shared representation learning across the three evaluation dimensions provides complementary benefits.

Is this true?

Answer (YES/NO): YES